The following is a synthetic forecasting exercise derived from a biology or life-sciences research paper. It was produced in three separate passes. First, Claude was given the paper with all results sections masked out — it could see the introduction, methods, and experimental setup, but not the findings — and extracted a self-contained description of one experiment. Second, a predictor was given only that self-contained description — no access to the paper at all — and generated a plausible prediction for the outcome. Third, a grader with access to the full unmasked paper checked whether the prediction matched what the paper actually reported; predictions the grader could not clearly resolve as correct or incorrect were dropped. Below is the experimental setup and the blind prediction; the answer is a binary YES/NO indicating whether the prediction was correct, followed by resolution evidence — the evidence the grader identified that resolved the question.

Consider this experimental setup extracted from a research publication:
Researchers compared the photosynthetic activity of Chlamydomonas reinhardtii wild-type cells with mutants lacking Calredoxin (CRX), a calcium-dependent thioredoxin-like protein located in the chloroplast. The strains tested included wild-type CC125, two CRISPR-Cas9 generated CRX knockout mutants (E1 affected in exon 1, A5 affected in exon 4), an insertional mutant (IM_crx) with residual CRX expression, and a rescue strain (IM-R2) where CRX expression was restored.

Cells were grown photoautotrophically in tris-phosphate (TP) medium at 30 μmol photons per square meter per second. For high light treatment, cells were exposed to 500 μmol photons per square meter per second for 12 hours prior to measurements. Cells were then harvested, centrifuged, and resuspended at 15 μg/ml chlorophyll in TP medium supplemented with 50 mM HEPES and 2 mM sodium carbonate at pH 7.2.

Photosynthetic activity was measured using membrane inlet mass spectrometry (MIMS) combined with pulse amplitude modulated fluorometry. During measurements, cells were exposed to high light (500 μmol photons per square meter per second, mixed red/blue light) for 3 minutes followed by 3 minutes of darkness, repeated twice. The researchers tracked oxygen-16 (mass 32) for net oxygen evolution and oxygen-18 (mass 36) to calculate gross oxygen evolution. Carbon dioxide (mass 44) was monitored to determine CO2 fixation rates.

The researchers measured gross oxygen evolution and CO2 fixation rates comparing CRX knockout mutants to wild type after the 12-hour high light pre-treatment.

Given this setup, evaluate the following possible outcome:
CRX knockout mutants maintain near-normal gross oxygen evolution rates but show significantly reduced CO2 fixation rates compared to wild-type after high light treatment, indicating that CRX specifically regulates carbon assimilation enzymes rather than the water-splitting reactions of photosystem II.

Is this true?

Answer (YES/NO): NO